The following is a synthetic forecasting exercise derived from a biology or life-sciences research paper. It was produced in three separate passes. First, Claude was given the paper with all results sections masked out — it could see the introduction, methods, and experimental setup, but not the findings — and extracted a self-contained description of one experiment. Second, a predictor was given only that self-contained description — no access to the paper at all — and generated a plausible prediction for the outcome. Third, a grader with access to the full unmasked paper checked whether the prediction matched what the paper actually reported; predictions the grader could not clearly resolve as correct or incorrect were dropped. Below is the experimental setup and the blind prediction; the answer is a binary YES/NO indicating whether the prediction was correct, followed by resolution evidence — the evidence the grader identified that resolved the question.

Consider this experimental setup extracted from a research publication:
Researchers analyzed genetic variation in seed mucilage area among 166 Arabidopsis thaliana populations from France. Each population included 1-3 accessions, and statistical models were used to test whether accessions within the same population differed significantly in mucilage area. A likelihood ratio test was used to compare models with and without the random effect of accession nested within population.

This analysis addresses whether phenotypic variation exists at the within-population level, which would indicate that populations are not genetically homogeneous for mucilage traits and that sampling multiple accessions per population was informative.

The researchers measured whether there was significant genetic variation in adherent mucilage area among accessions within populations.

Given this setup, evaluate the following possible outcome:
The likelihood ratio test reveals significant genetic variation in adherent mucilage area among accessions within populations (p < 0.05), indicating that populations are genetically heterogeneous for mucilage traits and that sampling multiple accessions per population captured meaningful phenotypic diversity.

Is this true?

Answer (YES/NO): YES